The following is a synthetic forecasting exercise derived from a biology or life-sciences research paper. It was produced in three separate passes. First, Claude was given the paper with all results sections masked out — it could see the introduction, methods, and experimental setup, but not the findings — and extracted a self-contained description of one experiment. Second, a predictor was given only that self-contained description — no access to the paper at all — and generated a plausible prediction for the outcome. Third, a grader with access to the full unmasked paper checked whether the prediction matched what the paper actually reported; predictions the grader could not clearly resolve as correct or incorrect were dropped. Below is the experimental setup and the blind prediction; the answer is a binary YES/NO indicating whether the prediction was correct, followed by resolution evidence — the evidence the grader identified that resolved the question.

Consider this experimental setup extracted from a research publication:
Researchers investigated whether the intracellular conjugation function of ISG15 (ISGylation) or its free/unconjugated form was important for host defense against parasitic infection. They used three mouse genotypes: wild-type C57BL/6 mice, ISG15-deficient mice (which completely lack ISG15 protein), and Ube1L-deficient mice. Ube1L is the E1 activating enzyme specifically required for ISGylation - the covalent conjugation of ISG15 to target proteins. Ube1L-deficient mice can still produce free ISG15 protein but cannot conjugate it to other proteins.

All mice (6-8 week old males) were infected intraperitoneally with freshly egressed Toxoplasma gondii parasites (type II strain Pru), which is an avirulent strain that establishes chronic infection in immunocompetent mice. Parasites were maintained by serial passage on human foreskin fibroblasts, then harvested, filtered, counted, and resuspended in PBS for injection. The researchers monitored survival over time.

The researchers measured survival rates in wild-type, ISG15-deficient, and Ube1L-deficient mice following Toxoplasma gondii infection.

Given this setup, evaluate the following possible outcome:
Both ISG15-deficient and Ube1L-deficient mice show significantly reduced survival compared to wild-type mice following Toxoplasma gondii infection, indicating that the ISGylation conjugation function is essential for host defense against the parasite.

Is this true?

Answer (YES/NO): NO